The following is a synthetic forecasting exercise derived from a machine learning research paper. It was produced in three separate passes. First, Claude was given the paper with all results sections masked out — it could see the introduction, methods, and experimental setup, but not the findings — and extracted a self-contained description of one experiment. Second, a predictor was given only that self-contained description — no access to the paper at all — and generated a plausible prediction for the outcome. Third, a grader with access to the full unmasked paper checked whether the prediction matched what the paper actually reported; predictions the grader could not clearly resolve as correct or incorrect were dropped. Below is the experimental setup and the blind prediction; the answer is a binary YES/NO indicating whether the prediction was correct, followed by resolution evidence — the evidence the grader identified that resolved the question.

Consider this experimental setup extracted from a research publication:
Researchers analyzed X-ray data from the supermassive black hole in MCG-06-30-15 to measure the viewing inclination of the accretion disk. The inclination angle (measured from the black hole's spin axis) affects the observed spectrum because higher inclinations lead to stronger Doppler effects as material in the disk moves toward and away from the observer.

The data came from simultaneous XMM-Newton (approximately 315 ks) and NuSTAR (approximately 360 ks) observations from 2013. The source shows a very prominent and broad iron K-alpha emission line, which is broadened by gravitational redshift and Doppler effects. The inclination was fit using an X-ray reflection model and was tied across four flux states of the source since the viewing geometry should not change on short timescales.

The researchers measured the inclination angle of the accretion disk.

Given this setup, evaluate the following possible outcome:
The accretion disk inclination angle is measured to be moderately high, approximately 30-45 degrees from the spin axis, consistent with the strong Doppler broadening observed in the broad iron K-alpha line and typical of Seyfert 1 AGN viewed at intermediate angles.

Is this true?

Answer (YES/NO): YES